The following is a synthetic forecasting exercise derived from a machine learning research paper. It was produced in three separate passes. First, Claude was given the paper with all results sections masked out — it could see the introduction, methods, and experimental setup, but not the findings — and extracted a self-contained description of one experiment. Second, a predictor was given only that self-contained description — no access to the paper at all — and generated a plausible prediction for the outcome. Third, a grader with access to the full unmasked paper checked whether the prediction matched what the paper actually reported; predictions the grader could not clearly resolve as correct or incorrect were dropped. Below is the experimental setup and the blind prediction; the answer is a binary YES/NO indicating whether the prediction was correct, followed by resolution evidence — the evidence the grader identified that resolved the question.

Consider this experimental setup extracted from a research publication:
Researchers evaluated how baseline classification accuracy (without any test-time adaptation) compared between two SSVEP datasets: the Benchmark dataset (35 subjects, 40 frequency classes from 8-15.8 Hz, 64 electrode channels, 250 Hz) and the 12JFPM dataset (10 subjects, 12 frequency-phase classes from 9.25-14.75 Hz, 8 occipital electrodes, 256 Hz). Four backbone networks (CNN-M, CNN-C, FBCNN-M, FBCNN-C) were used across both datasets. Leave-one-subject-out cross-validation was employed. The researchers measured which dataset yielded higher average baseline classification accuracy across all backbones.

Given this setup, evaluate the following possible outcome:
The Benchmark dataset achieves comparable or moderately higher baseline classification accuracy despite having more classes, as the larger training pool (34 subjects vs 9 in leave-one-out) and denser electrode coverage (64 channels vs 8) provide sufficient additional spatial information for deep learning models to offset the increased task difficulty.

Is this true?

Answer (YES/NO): NO